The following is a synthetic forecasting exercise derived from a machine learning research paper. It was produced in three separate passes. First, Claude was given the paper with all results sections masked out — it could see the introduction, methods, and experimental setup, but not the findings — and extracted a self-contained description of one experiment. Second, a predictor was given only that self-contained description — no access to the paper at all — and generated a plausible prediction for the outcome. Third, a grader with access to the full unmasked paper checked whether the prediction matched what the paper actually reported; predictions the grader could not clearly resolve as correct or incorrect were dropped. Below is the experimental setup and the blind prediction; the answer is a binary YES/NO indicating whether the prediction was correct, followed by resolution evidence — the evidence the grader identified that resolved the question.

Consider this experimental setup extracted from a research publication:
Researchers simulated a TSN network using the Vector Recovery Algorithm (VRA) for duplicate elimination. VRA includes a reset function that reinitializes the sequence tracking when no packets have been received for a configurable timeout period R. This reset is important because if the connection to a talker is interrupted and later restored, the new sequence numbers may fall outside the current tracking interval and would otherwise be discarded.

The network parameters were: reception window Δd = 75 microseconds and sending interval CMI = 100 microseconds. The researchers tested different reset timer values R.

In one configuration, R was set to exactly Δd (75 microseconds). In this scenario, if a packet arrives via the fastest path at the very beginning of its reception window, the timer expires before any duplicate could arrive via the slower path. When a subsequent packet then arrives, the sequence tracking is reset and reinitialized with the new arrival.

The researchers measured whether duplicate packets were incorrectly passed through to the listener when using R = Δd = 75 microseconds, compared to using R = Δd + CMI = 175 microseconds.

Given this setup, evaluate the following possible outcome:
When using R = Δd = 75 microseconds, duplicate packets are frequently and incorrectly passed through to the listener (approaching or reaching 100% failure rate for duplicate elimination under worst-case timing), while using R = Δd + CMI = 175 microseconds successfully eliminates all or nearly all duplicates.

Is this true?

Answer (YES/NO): YES